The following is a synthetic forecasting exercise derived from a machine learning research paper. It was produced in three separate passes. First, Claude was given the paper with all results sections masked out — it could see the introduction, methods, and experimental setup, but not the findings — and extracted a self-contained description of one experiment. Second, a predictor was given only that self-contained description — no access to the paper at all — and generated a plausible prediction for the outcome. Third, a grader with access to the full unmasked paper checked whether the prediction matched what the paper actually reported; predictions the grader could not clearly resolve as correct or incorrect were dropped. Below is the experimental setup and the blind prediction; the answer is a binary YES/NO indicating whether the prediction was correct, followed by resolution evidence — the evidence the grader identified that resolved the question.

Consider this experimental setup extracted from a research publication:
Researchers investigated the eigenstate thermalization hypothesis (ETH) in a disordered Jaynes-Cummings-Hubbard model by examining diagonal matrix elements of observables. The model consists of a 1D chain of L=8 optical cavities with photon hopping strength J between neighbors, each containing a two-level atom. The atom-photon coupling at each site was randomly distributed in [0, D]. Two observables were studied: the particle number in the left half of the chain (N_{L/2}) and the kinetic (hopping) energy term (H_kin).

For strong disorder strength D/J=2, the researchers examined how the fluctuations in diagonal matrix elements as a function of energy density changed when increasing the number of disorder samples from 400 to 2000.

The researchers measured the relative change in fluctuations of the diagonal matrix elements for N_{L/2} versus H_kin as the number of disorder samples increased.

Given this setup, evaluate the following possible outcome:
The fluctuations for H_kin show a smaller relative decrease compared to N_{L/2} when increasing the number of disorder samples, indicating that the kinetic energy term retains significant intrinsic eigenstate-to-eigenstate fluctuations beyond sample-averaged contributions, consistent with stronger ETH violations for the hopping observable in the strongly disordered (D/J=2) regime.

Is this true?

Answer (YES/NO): NO